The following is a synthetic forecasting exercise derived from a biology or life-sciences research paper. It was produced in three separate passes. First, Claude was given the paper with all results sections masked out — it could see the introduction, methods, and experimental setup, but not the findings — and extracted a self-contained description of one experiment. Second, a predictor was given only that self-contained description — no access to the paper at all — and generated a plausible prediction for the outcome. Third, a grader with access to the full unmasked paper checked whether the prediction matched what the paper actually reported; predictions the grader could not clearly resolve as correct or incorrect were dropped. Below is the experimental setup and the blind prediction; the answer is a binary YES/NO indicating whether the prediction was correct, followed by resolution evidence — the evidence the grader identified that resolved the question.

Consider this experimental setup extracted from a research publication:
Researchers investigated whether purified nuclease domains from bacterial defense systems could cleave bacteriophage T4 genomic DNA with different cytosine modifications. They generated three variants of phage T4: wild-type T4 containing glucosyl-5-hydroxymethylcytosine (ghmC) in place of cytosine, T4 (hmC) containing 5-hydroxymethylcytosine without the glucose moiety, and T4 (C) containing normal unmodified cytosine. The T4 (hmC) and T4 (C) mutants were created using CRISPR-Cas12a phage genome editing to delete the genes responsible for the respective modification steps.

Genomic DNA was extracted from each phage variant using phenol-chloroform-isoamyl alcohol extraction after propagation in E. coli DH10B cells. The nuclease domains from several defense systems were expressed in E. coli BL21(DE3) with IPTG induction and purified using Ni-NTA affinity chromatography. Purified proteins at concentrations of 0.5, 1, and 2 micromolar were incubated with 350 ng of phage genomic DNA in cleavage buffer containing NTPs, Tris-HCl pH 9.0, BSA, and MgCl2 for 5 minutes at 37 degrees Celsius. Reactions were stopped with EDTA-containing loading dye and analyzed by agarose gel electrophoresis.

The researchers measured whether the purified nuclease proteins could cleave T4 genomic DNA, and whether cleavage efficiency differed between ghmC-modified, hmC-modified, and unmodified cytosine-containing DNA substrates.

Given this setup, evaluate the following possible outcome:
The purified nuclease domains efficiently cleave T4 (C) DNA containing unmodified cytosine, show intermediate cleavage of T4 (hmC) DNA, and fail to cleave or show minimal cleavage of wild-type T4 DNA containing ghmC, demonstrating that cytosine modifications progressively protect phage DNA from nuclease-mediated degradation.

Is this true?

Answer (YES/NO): NO